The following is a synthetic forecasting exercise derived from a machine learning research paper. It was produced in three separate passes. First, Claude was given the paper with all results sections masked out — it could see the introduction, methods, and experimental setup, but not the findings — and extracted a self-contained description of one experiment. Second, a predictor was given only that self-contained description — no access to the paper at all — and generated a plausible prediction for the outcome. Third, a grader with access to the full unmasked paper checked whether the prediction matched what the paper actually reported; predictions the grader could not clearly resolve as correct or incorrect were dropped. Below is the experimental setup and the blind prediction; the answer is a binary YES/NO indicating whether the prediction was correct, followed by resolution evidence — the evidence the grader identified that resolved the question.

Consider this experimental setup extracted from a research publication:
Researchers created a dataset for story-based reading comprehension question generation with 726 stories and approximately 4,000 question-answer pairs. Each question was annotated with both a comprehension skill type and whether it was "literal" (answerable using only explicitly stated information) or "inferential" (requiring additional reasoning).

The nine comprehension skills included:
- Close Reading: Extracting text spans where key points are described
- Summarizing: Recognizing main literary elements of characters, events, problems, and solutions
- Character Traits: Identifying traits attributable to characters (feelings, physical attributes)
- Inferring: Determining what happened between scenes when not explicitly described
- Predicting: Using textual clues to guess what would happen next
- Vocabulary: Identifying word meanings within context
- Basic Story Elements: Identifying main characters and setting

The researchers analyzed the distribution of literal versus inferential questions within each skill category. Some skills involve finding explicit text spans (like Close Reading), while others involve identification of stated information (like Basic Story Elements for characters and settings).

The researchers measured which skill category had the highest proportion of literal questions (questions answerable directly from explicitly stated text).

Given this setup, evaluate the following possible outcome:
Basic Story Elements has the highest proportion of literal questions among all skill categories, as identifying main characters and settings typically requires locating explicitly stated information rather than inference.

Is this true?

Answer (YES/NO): NO